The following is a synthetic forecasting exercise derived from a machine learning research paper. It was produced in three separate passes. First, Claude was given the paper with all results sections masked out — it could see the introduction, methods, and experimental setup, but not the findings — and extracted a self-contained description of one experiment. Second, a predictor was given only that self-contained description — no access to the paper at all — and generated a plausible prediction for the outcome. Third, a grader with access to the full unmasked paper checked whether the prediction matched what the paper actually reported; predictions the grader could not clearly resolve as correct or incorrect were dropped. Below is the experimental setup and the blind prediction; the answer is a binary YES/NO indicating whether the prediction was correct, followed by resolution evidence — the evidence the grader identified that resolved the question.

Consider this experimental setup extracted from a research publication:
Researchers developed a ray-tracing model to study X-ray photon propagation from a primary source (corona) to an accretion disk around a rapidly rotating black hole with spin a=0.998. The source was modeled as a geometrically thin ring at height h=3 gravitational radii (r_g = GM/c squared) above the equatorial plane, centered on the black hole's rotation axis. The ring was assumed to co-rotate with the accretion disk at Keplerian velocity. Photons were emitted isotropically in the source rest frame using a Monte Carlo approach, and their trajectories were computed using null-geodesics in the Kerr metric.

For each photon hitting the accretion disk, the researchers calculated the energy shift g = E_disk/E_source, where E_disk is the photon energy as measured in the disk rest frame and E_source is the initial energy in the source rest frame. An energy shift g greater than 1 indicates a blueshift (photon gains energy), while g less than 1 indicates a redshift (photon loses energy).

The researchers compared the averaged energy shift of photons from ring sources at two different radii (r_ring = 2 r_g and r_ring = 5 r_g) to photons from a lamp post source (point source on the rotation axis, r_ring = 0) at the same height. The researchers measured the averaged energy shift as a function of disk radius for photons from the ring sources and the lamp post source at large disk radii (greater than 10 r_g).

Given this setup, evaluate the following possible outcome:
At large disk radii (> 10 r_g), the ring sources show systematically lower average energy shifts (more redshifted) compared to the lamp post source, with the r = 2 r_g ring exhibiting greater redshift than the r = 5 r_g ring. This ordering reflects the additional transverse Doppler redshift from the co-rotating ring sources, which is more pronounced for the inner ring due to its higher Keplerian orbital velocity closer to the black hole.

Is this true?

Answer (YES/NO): NO